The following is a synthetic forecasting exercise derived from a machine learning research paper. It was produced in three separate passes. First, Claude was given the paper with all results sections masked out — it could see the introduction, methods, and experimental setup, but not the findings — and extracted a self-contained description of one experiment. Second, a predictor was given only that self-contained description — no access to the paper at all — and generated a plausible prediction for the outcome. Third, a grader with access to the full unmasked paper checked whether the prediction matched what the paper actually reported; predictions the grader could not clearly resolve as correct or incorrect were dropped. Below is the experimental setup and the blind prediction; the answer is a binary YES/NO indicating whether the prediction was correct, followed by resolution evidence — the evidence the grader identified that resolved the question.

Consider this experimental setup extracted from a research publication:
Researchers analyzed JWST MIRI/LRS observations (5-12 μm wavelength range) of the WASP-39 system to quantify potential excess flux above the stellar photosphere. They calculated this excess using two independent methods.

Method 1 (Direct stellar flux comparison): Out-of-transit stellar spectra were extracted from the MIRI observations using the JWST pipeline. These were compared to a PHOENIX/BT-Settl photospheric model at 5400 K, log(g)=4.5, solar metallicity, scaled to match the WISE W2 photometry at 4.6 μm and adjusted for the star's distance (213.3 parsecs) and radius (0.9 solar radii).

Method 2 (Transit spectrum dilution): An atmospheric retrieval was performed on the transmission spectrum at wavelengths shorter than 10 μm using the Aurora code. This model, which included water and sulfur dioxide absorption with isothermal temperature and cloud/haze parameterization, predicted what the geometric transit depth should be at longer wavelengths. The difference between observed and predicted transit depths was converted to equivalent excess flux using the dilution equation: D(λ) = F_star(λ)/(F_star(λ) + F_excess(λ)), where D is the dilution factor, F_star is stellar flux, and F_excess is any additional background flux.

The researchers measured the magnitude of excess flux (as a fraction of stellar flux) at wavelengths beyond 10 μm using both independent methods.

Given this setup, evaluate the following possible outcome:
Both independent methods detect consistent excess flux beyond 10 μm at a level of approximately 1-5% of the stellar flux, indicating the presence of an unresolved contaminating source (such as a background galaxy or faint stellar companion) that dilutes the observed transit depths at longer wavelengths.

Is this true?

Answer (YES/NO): NO